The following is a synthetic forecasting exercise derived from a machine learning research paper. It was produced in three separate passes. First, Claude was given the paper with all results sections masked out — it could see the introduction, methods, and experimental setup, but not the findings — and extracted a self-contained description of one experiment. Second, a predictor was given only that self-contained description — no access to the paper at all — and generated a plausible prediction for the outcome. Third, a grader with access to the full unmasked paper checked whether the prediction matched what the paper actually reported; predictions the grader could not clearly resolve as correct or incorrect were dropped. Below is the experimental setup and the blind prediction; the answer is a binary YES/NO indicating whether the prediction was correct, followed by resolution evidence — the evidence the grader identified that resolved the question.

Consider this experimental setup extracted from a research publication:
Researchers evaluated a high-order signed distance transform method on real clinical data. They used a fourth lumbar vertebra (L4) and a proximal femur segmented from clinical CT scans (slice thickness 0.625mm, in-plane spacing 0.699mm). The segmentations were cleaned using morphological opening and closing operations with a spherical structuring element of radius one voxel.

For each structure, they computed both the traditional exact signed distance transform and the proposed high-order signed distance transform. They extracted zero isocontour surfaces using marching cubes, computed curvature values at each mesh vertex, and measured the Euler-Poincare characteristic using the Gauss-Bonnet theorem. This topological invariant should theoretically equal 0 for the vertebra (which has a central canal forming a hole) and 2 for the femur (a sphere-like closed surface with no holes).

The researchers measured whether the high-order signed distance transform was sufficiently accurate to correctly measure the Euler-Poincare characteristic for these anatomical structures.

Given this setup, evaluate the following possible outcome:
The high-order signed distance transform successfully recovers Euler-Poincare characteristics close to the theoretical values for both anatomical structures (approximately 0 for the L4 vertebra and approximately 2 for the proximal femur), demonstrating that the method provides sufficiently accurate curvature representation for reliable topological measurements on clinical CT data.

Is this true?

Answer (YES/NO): NO